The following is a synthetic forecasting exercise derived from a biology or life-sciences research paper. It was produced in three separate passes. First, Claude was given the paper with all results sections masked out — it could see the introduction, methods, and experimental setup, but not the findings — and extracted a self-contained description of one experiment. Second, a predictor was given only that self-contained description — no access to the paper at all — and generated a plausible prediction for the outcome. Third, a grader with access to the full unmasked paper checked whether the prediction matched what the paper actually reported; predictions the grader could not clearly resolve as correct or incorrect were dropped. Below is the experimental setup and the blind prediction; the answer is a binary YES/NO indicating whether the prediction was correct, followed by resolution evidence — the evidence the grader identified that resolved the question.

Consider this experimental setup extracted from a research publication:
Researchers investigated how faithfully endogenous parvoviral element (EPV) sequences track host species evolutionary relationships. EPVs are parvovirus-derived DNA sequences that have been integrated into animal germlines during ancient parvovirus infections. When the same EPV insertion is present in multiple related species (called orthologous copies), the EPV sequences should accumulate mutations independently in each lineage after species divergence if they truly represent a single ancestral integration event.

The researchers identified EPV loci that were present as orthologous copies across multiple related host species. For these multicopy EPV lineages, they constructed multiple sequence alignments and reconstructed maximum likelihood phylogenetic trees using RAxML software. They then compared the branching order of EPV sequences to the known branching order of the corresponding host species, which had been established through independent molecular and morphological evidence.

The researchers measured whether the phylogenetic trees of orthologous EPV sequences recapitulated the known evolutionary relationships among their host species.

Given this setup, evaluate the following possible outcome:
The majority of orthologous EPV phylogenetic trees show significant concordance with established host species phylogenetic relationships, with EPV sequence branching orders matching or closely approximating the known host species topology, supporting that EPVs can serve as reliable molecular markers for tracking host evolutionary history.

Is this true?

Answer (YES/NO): YES